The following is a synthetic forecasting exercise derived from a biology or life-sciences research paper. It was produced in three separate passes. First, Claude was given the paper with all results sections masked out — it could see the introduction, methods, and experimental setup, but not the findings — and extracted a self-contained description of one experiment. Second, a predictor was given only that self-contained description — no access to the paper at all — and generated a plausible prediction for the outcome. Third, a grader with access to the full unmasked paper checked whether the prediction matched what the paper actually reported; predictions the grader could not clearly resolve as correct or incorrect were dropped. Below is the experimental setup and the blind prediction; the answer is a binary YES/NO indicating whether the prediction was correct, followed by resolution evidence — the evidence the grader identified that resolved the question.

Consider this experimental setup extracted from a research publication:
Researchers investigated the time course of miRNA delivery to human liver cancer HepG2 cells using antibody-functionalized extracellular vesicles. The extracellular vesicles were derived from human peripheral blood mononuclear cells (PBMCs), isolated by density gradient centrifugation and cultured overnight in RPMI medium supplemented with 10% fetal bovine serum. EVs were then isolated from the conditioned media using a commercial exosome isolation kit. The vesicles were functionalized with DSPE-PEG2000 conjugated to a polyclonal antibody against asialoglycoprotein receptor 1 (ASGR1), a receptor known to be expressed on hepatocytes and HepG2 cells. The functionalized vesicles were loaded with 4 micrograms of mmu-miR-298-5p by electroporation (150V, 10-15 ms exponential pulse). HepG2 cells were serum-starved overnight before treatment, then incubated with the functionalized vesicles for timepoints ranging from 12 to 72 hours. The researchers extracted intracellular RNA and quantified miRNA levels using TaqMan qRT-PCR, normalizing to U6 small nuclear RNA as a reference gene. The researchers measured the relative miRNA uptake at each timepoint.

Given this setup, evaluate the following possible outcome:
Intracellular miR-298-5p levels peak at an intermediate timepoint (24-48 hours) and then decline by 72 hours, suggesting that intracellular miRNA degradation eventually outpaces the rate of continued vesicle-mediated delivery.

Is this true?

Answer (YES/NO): NO